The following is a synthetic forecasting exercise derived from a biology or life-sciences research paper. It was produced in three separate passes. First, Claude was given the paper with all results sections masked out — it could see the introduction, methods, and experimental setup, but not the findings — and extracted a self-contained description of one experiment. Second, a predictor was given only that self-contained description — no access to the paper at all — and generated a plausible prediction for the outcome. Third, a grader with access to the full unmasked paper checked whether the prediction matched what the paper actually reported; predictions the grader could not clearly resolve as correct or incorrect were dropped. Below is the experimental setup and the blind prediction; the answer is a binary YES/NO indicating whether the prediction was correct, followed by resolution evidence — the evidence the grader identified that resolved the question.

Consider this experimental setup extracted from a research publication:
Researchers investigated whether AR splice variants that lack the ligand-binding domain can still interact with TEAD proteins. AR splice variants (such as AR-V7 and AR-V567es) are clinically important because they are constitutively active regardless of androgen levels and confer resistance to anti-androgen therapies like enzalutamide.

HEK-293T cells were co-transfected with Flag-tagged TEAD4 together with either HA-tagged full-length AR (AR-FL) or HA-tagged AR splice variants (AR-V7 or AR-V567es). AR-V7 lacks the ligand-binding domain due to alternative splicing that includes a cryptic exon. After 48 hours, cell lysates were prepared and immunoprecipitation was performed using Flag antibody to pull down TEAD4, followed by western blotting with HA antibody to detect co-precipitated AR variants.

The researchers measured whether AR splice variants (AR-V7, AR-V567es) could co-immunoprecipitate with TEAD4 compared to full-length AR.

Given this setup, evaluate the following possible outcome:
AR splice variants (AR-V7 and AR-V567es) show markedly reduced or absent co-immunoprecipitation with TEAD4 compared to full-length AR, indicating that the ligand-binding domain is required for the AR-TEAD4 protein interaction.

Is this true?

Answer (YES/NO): NO